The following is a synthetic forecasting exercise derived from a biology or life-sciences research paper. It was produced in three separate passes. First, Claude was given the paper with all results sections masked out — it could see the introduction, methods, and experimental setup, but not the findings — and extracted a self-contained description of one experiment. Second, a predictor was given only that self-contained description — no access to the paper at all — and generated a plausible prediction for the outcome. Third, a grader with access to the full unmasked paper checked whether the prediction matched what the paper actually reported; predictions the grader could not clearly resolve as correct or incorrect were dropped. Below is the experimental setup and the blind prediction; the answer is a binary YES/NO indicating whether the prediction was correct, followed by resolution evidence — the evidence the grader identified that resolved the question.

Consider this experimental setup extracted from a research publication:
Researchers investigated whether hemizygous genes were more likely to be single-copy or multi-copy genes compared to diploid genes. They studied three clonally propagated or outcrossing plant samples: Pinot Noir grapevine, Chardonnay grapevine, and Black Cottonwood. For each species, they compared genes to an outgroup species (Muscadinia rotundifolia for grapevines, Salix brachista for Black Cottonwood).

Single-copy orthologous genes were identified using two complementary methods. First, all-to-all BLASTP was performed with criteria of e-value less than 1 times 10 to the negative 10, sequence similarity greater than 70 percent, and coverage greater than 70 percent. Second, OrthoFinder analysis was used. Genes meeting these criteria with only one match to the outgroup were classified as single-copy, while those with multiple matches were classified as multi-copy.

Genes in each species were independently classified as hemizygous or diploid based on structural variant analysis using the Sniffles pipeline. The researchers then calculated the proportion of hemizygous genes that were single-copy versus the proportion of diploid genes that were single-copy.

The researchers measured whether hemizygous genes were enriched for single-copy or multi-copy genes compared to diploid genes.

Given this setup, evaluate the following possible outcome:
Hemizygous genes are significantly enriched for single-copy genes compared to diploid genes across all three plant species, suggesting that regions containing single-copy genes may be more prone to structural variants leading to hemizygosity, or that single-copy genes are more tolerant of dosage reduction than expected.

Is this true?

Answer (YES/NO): NO